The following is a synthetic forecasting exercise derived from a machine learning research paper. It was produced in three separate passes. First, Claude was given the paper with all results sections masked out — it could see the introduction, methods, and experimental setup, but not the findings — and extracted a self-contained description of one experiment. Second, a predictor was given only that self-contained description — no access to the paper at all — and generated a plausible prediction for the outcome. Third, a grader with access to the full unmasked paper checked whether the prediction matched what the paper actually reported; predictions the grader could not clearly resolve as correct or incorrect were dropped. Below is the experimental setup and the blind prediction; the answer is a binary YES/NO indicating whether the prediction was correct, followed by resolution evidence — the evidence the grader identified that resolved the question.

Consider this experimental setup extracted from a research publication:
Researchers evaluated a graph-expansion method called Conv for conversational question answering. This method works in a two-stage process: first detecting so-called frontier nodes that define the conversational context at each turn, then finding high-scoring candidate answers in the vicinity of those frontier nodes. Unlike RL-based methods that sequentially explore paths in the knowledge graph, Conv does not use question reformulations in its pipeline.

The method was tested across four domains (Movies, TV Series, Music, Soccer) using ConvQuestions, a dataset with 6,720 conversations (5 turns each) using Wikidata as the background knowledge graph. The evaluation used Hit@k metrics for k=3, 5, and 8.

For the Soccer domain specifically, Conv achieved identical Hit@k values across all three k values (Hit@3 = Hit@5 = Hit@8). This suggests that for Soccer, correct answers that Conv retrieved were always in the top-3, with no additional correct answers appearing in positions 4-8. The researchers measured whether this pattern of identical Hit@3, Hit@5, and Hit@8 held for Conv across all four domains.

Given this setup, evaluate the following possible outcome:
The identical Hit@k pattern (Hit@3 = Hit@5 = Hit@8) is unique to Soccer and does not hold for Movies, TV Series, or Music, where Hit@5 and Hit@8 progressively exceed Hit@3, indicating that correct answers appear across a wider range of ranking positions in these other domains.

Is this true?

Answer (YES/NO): NO